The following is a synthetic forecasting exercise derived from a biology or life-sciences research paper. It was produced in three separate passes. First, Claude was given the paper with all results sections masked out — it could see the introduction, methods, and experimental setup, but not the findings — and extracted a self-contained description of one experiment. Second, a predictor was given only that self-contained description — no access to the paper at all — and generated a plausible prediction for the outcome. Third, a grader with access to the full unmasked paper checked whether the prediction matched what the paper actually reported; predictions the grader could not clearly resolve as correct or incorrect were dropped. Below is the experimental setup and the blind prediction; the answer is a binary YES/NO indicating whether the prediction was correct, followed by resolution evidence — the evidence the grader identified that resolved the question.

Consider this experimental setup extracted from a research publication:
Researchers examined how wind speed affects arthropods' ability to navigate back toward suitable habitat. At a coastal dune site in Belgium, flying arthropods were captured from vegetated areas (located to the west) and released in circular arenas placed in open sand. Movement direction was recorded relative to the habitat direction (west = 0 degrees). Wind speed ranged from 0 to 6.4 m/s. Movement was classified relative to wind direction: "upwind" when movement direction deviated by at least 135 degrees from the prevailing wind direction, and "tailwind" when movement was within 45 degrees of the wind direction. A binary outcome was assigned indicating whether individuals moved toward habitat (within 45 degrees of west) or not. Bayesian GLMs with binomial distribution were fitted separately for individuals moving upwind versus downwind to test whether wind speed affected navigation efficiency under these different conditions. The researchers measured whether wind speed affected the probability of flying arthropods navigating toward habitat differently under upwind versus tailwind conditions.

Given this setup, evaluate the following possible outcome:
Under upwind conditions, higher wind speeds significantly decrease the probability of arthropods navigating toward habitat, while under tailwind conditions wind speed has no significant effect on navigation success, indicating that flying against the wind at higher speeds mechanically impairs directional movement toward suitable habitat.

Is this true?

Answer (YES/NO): YES